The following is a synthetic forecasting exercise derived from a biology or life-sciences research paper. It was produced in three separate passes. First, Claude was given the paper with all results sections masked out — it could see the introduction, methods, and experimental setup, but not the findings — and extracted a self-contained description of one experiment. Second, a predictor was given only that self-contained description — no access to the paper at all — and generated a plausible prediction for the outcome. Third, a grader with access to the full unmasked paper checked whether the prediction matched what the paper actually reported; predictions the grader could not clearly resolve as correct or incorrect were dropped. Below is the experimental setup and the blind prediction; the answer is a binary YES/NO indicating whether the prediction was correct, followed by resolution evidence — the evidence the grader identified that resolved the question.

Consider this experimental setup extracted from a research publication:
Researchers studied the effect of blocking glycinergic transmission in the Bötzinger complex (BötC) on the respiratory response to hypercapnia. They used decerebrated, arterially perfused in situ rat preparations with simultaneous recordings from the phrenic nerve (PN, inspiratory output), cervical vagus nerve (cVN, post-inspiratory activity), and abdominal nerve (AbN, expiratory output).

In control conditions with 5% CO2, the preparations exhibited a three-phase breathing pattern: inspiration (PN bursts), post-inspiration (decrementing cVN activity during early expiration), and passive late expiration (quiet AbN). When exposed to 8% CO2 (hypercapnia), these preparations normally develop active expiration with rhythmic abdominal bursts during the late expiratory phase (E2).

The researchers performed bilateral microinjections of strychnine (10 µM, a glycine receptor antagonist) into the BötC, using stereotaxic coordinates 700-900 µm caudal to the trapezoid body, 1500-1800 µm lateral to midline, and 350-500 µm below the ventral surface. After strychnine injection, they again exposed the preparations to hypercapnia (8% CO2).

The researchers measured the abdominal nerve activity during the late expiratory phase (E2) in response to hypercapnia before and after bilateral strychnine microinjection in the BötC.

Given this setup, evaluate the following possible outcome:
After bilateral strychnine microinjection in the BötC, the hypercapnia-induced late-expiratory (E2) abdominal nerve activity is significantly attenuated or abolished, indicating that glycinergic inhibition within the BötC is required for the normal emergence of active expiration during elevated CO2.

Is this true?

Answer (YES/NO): YES